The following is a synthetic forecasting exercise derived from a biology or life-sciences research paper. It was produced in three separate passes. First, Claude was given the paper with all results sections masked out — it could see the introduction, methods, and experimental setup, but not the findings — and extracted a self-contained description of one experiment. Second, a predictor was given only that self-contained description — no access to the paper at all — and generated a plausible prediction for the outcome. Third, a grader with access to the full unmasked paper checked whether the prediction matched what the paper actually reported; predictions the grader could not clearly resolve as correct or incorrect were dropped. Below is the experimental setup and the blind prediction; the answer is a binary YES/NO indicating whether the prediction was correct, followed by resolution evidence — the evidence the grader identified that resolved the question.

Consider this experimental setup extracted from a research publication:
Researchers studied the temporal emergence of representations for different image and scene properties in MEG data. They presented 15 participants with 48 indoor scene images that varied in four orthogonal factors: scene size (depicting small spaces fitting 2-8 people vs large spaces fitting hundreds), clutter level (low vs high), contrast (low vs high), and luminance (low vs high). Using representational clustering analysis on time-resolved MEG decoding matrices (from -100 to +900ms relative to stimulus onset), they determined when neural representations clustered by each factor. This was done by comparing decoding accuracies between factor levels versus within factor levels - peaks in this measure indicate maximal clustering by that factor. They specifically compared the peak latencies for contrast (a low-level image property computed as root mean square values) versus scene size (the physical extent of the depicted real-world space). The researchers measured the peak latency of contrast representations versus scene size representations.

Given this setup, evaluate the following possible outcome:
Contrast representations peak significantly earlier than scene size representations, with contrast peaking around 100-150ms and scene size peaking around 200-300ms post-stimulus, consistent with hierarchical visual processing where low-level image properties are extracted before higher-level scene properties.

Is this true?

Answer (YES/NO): NO